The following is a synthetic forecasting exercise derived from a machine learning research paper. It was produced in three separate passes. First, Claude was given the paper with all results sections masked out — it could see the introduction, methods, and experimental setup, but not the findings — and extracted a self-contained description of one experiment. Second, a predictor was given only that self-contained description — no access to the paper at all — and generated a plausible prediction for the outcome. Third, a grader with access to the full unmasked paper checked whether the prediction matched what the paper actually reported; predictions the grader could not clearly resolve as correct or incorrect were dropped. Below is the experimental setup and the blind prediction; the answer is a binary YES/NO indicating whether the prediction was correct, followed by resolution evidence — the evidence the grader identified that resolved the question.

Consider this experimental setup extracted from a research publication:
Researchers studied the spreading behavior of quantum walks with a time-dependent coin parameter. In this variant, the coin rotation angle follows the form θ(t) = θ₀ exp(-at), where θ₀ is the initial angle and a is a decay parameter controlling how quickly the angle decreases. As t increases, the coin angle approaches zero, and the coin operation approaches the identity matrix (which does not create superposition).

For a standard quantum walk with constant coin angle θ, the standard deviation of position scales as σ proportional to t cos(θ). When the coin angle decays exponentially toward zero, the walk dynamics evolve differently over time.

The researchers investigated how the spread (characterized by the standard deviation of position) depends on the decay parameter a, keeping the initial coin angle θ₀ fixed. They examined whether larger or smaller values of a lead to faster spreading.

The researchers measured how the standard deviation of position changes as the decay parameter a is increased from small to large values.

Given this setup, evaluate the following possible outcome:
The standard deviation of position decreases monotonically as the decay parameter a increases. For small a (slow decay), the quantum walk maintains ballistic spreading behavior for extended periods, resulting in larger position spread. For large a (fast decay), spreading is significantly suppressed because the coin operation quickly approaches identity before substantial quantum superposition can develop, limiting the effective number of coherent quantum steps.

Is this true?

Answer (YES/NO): NO